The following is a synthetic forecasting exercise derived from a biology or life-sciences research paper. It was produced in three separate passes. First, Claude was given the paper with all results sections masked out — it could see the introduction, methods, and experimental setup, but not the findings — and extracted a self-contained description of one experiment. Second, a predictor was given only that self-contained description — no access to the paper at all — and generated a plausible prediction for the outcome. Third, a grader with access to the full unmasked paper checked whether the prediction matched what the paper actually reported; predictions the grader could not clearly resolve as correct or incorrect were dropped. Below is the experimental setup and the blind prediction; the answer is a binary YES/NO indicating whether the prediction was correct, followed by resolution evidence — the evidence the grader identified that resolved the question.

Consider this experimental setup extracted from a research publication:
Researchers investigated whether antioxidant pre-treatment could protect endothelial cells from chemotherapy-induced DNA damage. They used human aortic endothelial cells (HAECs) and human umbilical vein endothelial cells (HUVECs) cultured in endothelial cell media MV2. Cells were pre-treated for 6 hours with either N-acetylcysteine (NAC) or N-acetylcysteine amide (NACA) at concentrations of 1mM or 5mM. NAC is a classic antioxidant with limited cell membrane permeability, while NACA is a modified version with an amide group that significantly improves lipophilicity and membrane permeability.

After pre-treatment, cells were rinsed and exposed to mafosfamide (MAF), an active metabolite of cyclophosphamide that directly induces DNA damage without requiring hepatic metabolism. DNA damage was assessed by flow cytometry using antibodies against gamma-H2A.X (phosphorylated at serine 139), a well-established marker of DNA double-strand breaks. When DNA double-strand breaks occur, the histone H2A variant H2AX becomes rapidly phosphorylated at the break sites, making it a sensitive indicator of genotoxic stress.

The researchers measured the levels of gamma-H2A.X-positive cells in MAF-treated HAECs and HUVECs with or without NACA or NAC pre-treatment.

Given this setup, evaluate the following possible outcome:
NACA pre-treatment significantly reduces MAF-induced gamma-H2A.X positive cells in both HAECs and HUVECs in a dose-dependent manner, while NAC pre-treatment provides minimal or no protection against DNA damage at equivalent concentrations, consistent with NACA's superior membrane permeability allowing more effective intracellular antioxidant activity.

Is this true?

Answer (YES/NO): NO